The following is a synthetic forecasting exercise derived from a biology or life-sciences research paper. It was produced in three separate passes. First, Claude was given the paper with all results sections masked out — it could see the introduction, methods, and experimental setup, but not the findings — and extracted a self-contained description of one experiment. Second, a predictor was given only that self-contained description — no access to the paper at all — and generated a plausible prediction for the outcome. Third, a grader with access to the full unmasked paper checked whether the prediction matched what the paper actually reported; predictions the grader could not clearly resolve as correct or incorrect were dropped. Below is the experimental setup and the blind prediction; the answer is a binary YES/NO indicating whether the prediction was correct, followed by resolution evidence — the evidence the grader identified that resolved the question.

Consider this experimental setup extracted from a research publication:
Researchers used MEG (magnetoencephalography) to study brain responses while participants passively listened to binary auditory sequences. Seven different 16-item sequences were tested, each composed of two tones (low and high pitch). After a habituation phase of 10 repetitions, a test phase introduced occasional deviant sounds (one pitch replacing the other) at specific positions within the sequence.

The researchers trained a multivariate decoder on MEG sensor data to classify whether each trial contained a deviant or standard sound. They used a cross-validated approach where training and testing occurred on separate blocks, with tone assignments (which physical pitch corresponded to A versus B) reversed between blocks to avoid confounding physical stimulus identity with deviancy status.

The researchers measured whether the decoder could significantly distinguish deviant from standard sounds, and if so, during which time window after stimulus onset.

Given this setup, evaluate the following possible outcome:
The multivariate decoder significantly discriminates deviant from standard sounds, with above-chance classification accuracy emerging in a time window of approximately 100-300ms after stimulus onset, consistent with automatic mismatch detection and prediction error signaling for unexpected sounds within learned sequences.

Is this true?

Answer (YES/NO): NO